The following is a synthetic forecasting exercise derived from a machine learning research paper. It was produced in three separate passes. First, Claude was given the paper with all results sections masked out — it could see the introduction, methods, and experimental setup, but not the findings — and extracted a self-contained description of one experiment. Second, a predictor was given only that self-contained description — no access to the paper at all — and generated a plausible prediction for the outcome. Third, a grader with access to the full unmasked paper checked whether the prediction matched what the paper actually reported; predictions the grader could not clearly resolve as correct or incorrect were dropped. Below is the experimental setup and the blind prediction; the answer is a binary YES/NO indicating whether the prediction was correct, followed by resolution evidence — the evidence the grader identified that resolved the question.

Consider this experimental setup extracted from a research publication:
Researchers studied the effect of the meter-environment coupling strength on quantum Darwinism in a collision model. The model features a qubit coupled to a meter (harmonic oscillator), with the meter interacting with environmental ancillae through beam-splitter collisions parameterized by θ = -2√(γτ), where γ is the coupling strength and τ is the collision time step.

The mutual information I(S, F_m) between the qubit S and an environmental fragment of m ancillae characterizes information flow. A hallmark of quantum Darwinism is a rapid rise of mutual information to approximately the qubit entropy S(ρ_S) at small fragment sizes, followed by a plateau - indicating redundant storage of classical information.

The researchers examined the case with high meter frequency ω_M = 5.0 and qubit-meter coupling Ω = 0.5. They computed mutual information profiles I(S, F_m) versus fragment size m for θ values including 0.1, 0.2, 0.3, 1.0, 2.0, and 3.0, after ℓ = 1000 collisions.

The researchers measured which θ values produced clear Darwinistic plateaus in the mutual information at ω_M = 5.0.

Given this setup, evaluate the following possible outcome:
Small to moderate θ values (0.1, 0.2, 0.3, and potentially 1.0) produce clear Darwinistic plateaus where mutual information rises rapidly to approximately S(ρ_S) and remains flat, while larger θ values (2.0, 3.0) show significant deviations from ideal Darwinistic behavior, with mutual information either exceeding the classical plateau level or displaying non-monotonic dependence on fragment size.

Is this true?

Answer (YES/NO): NO